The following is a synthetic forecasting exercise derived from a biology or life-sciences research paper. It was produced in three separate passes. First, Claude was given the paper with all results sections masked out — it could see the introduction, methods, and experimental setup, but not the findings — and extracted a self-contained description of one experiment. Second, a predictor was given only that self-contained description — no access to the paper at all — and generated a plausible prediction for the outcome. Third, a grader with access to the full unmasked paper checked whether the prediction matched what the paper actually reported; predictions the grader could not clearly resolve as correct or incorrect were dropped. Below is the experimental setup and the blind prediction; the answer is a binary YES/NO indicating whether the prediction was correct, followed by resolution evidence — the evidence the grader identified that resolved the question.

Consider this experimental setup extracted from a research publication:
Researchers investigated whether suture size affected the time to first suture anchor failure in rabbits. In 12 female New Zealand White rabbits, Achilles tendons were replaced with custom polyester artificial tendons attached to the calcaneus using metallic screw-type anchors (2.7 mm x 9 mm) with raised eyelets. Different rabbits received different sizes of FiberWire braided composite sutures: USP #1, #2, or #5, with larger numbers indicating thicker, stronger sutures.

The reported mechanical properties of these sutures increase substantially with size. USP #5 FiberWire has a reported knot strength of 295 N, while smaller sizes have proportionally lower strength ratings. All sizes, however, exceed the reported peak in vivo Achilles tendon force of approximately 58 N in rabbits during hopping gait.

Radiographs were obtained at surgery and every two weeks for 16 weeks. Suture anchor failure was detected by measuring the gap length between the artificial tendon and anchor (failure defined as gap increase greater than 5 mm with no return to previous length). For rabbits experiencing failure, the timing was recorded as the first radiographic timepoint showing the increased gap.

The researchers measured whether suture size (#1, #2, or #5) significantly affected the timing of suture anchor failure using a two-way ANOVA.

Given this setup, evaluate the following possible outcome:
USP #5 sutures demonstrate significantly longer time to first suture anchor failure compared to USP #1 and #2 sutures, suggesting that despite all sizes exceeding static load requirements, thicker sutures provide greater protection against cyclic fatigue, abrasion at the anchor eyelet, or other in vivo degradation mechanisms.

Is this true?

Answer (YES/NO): NO